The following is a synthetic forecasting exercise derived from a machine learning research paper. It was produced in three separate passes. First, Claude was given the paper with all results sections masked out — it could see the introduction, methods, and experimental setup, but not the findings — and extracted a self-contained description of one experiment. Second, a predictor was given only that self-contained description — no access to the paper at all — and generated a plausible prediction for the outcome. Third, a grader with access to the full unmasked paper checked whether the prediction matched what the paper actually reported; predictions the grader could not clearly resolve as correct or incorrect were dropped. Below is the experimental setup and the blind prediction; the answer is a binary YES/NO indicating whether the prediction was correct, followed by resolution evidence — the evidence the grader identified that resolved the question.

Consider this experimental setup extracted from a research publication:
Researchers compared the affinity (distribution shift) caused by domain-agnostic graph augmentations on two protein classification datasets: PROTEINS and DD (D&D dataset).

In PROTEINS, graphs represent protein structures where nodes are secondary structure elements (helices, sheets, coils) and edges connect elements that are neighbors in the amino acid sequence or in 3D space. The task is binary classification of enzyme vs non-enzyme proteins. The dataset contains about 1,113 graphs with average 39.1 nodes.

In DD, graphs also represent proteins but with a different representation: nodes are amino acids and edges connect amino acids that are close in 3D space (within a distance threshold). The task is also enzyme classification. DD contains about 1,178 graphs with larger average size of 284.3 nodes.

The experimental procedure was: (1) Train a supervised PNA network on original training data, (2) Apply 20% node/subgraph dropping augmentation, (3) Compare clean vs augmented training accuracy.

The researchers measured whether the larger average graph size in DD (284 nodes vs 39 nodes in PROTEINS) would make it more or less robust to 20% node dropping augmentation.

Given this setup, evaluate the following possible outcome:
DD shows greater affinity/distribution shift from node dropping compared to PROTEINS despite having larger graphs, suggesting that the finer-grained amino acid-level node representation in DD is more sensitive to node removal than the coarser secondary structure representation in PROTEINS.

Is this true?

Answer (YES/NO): YES